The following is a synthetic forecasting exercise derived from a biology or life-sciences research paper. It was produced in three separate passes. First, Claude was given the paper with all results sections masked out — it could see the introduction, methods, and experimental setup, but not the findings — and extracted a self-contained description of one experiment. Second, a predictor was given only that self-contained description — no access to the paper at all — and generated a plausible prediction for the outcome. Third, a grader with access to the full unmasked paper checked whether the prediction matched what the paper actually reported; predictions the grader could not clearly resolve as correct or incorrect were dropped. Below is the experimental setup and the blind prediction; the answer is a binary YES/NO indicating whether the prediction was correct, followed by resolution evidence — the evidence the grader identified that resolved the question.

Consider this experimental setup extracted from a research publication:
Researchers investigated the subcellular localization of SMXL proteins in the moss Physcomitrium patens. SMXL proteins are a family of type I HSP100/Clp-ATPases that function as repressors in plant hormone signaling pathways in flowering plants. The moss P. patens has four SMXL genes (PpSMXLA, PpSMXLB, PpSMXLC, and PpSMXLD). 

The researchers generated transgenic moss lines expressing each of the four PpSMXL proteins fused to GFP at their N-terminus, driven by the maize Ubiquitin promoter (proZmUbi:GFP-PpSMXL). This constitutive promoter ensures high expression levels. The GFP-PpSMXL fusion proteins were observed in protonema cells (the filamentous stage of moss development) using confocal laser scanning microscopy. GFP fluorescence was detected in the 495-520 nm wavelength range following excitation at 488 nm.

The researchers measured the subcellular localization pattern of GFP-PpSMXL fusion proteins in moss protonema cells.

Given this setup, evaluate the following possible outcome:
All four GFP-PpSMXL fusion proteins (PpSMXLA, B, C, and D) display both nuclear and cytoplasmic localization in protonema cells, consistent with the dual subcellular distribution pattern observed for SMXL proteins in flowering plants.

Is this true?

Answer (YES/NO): NO